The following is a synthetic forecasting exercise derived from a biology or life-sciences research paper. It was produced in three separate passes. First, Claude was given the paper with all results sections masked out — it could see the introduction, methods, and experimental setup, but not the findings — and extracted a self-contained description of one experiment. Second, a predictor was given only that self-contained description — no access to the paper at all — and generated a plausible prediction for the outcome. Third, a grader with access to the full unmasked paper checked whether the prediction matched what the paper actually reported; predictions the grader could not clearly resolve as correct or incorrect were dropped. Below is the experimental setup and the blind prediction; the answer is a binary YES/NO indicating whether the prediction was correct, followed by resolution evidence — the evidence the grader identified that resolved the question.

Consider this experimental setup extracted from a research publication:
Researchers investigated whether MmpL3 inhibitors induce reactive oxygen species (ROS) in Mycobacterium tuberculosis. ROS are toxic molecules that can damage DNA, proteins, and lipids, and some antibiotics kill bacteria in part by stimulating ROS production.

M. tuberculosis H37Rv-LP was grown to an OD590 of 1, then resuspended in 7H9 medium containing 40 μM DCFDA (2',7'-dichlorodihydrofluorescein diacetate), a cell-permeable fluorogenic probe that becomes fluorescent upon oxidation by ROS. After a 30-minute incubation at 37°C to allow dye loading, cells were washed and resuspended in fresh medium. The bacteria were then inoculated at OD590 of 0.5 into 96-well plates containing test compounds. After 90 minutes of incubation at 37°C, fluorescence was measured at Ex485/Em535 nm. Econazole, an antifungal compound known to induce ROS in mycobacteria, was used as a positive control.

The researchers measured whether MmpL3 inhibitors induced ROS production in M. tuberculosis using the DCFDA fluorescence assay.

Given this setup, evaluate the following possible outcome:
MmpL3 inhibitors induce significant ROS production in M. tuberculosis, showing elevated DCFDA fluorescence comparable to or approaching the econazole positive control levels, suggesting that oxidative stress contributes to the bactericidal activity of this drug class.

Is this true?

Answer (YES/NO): NO